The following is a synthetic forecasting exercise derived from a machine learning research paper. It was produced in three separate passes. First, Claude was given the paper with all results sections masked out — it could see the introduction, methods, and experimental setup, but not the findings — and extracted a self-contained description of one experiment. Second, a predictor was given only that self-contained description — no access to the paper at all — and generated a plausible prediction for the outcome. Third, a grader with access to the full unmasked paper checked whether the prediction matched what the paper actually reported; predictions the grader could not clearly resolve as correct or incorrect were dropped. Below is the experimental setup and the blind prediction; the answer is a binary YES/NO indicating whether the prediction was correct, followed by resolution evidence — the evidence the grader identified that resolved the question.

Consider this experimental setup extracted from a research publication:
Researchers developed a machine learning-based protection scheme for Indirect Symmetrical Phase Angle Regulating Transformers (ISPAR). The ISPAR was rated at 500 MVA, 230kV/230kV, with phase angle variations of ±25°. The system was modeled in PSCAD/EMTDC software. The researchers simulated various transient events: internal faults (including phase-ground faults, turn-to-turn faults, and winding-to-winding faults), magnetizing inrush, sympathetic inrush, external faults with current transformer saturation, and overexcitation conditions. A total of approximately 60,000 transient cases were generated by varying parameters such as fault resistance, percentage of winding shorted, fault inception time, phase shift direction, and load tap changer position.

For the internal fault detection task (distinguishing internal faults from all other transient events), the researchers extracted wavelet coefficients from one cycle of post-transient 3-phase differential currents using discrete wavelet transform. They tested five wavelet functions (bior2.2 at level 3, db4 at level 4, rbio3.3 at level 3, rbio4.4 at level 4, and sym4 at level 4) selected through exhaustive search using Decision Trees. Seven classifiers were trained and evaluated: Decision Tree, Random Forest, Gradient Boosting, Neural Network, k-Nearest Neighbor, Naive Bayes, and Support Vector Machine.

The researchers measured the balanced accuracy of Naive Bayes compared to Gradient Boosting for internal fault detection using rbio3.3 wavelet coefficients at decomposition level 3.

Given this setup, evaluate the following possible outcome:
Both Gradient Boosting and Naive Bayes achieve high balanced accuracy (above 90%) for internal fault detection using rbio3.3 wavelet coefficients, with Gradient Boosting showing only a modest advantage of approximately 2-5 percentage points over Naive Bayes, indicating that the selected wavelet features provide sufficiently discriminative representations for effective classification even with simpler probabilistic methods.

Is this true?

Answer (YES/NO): NO